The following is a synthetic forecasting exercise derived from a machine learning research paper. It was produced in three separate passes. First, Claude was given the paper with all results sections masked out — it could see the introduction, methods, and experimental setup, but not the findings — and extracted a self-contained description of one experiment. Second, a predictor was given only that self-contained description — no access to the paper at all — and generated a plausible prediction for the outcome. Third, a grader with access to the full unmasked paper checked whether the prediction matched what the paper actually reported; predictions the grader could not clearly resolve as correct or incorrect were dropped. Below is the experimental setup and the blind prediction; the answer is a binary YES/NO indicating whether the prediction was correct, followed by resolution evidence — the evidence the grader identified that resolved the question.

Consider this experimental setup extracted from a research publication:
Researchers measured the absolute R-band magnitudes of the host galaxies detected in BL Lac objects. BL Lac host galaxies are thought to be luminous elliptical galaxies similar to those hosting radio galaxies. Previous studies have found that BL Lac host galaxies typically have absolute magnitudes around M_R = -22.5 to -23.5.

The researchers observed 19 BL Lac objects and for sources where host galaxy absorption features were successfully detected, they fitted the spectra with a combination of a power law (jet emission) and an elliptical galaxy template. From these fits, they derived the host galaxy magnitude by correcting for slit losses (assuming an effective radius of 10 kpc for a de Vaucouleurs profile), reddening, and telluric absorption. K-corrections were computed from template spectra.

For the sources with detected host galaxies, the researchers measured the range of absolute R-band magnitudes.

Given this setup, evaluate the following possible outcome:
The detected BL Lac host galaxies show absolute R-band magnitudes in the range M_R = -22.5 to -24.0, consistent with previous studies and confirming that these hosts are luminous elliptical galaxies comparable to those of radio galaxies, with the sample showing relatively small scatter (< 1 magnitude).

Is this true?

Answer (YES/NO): NO